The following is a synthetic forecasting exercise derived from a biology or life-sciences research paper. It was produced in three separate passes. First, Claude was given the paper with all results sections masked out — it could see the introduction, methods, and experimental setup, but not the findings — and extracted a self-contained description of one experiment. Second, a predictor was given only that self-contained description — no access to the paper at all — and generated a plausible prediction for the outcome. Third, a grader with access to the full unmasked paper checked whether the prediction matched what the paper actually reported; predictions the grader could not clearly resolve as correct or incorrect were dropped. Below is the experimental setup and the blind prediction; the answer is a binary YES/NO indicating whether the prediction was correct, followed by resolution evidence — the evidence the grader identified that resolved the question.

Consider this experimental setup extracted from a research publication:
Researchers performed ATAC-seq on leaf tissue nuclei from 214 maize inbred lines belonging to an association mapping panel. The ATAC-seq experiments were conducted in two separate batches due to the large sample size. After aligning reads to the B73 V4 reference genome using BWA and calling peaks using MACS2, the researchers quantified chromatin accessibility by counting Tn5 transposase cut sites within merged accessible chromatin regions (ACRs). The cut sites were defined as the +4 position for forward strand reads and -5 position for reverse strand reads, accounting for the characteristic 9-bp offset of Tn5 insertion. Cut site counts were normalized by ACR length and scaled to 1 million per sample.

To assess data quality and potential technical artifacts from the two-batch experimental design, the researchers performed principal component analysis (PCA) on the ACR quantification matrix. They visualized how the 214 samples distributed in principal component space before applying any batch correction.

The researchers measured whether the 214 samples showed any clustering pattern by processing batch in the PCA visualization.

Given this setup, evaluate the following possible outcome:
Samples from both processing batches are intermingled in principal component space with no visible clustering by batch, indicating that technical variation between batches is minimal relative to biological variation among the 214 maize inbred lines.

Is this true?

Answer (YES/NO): NO